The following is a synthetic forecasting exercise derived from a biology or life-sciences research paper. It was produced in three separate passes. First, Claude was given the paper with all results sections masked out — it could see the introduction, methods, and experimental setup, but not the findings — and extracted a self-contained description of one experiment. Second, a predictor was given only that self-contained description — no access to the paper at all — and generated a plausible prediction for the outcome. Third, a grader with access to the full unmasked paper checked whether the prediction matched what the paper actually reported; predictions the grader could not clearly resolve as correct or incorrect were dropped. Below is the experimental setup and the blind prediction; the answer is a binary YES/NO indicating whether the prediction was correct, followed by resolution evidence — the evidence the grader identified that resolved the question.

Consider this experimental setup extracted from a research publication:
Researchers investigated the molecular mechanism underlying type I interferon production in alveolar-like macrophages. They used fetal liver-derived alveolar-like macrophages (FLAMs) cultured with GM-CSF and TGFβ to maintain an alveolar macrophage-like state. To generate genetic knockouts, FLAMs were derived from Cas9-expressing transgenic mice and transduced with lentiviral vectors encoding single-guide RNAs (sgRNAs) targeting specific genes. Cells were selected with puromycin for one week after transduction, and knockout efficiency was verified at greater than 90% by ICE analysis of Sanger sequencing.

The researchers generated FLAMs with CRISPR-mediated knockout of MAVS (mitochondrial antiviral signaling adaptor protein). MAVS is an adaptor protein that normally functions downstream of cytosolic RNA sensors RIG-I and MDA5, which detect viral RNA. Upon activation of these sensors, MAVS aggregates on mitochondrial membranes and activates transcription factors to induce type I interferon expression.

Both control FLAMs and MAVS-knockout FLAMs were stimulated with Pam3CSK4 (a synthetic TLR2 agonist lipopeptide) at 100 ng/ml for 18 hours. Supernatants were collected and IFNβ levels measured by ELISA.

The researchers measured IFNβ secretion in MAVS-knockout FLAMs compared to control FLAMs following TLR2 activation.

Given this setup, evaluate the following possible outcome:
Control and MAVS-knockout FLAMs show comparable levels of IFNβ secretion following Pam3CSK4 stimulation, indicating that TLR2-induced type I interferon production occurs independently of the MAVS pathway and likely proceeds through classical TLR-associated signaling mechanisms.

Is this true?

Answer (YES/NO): NO